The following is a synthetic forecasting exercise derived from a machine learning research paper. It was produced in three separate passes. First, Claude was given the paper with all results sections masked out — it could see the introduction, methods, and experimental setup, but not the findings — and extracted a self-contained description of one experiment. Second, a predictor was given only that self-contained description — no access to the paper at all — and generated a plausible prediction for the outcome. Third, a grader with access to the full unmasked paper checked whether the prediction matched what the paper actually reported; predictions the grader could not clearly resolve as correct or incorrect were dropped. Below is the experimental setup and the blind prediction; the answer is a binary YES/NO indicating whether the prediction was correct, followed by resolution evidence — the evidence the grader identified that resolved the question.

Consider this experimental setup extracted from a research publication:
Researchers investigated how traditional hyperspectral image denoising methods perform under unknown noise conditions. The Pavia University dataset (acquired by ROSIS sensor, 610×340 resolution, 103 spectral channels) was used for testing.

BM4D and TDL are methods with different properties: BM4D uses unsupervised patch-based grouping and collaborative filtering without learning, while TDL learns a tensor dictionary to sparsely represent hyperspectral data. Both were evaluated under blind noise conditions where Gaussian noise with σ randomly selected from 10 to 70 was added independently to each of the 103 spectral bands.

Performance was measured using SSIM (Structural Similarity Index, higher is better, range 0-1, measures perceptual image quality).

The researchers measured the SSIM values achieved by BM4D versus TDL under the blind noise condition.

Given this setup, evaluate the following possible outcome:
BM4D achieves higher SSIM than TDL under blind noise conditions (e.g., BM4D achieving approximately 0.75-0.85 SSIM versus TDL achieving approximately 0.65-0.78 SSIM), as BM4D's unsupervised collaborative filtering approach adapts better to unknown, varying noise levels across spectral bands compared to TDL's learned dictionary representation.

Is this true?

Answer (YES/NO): NO